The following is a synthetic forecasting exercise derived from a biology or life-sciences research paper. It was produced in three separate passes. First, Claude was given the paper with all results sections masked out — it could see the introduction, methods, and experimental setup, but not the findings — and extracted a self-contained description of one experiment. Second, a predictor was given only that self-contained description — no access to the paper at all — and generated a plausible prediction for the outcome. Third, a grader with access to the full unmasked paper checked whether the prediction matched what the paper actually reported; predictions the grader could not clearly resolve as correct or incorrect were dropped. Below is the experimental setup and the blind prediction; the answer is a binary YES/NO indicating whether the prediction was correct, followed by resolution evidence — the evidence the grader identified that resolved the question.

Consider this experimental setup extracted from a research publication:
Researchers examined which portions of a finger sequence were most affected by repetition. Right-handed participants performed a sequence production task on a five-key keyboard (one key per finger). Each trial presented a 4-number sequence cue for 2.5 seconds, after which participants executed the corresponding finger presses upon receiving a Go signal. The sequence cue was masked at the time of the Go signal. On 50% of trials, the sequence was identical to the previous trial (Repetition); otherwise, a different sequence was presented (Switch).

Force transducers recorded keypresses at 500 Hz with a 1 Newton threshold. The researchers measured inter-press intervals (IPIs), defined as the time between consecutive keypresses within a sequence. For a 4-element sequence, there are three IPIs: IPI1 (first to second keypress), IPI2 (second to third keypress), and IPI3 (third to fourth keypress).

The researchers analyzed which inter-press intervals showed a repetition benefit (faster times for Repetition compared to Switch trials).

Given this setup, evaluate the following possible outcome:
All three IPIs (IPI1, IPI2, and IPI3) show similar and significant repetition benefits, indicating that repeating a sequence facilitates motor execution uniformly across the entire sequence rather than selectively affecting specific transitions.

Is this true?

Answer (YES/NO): NO